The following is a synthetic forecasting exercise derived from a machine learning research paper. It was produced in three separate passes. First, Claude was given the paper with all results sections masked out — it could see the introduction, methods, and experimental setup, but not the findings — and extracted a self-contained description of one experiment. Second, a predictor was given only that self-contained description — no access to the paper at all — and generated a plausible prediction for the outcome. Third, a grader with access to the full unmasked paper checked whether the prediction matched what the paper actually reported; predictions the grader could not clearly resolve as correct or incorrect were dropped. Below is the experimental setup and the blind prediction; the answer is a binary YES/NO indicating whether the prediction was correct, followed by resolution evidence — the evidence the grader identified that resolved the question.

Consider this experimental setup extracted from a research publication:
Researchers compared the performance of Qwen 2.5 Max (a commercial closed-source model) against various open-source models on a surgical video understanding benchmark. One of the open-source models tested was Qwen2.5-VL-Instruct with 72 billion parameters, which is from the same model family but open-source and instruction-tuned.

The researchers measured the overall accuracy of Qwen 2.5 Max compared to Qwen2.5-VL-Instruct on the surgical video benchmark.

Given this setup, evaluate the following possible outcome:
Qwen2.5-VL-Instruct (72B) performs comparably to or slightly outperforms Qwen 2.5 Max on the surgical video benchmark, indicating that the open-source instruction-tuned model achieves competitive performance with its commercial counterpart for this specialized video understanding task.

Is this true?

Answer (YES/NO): NO